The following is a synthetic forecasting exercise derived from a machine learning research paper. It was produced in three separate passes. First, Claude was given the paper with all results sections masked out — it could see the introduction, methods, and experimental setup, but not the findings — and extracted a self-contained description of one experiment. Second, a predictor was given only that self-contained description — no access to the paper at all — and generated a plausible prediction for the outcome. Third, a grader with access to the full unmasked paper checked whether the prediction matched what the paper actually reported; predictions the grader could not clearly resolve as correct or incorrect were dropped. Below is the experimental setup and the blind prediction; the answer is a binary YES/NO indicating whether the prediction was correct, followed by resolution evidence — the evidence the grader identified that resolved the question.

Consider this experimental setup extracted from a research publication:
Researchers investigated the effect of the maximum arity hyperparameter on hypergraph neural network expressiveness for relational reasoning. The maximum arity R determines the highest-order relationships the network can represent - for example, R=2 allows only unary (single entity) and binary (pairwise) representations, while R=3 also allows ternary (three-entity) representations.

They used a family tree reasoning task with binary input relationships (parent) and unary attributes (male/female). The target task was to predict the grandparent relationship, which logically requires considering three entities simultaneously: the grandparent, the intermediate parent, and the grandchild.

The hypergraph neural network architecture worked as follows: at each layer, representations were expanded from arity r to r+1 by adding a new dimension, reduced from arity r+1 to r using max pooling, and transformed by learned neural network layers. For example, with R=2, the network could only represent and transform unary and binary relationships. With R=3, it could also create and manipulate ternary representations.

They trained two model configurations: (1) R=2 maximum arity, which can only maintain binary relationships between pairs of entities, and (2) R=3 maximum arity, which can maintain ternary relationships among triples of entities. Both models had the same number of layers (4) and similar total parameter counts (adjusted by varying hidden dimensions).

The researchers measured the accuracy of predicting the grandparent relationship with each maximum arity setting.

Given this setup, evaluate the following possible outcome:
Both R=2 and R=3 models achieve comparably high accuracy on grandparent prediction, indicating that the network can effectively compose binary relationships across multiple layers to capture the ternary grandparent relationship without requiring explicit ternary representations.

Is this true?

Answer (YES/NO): NO